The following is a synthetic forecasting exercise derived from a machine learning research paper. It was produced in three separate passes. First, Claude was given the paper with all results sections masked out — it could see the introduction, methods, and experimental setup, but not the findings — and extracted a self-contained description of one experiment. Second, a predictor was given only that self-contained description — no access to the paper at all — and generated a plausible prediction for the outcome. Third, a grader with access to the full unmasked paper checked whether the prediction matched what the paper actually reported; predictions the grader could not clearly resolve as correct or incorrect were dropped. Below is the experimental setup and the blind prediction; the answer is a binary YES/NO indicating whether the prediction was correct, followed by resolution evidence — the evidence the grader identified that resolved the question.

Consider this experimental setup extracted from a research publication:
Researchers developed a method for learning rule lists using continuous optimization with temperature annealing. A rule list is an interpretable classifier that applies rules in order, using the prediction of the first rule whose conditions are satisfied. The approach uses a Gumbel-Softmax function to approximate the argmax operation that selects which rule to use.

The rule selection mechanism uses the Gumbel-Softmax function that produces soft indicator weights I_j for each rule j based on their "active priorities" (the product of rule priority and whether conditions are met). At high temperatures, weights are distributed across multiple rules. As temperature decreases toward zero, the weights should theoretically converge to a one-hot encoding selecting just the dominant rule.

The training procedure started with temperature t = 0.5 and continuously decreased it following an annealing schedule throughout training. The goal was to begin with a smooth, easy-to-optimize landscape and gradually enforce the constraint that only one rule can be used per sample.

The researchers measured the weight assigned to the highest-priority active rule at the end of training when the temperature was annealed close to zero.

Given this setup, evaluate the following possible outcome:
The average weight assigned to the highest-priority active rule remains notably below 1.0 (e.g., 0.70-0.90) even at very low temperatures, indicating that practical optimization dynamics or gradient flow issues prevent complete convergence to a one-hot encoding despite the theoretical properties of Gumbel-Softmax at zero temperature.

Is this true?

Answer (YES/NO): NO